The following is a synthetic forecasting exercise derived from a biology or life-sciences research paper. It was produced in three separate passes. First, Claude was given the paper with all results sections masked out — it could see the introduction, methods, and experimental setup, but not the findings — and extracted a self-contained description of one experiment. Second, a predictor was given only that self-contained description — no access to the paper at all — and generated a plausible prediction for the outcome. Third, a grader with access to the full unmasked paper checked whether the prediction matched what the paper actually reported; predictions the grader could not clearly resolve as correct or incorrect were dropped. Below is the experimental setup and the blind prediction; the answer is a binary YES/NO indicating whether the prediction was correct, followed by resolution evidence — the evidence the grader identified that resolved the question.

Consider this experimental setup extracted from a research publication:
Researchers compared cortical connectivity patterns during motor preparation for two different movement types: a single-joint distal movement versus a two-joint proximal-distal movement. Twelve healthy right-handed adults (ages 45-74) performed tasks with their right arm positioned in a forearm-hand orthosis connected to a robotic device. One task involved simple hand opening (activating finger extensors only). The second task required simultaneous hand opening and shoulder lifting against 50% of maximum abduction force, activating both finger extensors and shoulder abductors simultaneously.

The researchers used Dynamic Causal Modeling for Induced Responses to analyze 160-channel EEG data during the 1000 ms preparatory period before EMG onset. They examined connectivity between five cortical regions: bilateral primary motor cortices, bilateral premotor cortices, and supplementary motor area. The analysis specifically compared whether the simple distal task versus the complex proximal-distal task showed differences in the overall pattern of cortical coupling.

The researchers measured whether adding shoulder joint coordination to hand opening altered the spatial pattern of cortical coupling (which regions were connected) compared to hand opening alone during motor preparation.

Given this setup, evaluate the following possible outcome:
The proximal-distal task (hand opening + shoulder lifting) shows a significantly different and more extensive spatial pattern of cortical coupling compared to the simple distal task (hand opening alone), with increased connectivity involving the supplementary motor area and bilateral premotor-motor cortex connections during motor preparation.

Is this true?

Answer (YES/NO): YES